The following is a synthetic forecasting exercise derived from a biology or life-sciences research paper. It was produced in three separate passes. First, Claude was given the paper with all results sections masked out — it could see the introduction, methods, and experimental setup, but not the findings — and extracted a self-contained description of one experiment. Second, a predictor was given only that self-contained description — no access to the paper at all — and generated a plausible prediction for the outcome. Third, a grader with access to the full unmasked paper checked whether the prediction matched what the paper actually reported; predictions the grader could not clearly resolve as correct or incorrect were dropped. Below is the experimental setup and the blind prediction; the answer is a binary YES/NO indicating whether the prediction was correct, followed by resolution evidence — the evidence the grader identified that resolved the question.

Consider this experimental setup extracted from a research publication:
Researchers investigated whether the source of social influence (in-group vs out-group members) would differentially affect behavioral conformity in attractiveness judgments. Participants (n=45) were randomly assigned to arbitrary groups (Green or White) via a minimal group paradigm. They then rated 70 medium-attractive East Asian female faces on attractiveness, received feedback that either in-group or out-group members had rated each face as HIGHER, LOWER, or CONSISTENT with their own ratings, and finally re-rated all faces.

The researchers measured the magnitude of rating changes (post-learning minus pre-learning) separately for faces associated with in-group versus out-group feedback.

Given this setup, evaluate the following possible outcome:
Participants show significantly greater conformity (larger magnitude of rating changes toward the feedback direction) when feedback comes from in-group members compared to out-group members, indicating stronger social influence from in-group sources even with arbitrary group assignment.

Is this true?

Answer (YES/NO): NO